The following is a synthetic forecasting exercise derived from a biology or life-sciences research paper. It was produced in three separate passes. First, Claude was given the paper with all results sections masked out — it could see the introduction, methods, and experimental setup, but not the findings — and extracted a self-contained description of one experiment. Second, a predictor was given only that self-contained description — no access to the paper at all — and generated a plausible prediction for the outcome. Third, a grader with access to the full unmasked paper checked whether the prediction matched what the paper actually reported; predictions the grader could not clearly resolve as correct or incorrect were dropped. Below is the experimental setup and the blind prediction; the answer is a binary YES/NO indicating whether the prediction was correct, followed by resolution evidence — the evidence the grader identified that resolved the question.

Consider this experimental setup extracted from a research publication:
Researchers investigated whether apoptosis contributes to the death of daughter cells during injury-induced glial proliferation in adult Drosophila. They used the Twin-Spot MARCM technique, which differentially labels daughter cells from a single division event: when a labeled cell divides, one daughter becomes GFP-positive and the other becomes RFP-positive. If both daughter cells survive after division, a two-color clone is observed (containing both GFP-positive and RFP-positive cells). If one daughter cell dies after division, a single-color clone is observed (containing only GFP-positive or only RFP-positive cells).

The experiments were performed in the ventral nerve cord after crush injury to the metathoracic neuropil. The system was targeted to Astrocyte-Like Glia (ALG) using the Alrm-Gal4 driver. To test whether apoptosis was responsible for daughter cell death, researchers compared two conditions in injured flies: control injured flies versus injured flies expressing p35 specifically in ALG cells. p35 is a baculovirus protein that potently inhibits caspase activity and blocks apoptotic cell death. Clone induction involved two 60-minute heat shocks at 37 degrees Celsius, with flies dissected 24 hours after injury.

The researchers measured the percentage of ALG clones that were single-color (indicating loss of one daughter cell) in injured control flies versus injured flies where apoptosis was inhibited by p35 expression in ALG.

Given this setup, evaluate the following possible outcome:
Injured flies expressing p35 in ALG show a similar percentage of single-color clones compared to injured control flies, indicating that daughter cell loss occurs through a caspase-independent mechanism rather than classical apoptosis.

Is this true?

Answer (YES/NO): NO